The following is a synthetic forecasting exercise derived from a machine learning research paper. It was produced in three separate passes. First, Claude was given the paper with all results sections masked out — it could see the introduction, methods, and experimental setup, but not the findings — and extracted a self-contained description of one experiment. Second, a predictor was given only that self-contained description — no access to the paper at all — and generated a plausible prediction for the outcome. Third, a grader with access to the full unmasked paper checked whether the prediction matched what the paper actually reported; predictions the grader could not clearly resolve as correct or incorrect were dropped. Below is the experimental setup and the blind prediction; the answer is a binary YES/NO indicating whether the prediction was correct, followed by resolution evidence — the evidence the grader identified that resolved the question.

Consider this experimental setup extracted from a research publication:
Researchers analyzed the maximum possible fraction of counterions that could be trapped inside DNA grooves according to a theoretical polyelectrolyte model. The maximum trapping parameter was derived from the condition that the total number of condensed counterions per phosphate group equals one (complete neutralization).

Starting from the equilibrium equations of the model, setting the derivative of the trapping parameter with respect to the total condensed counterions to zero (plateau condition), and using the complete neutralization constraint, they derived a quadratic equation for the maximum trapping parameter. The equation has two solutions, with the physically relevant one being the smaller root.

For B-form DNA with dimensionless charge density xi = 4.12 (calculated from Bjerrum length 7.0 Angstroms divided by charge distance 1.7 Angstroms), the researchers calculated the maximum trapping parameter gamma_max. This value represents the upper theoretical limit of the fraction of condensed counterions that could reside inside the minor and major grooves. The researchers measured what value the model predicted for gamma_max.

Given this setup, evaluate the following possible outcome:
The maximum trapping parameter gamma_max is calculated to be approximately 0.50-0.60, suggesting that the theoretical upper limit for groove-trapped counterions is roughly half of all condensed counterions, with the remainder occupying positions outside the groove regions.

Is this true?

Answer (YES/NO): NO